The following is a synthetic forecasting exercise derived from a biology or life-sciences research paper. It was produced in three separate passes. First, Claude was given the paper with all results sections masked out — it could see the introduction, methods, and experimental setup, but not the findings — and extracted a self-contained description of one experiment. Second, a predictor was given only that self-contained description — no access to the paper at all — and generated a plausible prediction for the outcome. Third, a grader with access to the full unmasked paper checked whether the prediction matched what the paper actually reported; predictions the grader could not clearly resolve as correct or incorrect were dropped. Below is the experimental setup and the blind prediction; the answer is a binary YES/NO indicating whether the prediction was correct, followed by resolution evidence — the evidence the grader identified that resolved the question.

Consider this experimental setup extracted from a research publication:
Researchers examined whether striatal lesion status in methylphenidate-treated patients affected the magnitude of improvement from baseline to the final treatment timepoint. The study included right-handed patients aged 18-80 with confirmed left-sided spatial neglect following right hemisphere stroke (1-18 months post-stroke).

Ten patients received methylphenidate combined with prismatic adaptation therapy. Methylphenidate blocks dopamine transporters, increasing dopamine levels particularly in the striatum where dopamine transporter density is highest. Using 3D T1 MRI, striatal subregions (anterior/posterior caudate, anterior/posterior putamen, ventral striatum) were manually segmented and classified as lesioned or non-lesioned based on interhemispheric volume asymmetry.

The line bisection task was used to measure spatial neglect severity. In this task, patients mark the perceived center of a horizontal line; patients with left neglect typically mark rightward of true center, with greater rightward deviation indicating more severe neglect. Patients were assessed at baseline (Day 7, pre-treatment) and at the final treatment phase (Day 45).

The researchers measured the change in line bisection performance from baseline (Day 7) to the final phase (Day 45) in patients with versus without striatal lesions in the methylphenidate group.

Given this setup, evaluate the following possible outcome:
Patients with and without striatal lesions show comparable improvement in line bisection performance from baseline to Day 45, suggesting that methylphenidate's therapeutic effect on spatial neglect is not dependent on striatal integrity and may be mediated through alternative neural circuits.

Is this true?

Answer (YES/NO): NO